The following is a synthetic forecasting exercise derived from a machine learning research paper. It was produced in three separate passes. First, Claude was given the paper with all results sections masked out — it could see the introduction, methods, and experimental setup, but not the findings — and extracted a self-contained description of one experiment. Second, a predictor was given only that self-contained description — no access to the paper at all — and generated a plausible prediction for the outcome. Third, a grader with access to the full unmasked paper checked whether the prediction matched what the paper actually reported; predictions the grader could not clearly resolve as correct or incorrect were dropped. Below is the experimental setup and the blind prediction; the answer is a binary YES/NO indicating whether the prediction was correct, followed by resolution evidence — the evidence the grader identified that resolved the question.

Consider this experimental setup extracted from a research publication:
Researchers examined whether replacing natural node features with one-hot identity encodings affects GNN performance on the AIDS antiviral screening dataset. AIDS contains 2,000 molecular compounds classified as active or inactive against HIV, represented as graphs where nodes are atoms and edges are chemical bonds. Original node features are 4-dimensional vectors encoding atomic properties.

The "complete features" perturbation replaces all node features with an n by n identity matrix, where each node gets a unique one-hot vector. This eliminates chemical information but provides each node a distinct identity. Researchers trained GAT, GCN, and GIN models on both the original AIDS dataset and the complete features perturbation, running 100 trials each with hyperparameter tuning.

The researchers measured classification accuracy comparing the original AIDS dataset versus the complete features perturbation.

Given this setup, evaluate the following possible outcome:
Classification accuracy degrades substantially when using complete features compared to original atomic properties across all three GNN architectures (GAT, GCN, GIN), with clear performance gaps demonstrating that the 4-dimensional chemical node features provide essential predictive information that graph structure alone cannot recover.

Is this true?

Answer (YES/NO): NO